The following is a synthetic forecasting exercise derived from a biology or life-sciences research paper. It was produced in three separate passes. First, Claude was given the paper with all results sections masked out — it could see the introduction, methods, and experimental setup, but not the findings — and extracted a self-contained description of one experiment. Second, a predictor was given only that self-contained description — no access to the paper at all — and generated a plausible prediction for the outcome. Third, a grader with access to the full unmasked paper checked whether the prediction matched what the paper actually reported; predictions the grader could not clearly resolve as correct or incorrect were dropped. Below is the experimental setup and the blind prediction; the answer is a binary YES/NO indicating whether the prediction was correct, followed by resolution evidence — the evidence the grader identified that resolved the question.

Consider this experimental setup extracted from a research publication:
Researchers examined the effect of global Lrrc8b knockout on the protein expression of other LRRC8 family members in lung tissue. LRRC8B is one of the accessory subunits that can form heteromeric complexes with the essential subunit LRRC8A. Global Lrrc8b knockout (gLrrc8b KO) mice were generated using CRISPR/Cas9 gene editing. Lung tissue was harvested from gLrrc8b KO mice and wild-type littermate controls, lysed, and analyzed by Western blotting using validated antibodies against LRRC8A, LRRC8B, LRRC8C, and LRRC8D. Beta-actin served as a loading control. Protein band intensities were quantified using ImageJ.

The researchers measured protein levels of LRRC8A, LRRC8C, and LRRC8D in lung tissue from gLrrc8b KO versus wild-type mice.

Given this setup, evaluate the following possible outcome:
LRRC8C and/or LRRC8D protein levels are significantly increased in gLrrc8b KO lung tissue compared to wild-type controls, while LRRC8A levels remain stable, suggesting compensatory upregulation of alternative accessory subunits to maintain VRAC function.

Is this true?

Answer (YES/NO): NO